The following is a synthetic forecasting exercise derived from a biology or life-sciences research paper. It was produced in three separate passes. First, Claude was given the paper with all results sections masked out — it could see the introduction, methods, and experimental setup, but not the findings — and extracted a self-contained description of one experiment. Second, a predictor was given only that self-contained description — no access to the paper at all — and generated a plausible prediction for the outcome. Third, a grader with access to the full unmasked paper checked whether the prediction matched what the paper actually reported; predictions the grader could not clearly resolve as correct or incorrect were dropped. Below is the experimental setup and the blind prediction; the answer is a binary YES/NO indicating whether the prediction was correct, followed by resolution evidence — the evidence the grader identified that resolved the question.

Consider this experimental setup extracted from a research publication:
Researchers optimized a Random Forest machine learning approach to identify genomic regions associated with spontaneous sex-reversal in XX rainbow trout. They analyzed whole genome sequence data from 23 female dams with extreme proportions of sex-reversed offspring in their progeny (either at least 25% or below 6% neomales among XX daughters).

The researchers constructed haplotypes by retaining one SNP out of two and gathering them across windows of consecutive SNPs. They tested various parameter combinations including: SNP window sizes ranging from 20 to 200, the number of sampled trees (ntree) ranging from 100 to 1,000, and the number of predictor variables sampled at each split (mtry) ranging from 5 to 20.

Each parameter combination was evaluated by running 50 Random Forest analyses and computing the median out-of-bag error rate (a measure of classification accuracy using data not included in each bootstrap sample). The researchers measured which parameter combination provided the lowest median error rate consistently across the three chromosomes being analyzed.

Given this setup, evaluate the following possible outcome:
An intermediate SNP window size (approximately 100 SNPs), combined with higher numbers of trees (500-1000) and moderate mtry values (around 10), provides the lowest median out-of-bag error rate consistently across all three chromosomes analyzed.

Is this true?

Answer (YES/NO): NO